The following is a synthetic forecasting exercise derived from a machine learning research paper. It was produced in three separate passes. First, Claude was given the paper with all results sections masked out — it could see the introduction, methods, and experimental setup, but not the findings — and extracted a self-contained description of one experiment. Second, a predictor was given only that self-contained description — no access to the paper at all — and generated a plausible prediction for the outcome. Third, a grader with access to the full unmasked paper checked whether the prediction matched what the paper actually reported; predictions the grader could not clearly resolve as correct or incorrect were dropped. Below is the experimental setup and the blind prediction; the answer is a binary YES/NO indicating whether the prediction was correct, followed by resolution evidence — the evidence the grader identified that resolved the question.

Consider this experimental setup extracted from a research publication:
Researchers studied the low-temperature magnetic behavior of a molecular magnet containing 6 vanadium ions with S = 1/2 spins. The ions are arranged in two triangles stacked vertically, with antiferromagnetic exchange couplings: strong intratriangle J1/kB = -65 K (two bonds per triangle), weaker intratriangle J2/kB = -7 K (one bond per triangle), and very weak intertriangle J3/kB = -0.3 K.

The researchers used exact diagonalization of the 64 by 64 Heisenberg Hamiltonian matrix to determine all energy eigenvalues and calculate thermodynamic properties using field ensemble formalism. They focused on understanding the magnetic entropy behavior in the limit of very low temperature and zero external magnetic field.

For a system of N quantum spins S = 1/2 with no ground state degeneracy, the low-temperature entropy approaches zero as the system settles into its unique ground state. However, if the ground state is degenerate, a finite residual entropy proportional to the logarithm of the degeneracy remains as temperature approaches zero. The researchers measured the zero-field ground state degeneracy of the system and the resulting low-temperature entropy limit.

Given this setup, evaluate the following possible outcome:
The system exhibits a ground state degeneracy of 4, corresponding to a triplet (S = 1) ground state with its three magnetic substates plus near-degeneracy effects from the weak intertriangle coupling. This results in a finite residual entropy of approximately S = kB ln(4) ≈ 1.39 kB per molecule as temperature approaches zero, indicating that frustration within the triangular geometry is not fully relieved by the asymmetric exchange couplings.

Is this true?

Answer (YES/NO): NO